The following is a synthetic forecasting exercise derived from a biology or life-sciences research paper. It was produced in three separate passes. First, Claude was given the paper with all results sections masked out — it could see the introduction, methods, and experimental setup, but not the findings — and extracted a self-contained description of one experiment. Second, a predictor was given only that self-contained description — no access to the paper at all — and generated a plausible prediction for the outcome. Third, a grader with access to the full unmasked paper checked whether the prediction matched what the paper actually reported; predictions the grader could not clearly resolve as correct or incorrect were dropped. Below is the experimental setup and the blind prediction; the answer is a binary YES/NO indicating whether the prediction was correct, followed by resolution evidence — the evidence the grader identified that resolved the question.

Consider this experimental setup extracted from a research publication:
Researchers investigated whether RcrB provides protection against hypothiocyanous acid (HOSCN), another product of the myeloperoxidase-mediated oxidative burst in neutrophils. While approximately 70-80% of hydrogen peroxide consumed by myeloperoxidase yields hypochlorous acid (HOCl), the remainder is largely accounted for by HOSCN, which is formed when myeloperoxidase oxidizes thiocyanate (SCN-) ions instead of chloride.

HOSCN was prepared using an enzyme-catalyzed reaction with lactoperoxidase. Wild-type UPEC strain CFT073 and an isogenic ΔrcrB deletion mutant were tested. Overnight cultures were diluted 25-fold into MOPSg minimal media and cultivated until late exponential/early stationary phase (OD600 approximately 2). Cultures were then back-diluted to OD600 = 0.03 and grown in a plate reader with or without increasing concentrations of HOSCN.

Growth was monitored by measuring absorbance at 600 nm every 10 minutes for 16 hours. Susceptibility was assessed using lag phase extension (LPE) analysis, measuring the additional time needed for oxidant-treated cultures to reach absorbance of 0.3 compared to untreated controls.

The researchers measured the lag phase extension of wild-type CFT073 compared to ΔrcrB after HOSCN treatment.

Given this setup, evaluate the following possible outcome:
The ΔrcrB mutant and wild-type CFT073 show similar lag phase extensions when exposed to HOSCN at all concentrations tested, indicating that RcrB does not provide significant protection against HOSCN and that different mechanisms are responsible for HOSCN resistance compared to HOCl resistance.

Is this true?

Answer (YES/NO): YES